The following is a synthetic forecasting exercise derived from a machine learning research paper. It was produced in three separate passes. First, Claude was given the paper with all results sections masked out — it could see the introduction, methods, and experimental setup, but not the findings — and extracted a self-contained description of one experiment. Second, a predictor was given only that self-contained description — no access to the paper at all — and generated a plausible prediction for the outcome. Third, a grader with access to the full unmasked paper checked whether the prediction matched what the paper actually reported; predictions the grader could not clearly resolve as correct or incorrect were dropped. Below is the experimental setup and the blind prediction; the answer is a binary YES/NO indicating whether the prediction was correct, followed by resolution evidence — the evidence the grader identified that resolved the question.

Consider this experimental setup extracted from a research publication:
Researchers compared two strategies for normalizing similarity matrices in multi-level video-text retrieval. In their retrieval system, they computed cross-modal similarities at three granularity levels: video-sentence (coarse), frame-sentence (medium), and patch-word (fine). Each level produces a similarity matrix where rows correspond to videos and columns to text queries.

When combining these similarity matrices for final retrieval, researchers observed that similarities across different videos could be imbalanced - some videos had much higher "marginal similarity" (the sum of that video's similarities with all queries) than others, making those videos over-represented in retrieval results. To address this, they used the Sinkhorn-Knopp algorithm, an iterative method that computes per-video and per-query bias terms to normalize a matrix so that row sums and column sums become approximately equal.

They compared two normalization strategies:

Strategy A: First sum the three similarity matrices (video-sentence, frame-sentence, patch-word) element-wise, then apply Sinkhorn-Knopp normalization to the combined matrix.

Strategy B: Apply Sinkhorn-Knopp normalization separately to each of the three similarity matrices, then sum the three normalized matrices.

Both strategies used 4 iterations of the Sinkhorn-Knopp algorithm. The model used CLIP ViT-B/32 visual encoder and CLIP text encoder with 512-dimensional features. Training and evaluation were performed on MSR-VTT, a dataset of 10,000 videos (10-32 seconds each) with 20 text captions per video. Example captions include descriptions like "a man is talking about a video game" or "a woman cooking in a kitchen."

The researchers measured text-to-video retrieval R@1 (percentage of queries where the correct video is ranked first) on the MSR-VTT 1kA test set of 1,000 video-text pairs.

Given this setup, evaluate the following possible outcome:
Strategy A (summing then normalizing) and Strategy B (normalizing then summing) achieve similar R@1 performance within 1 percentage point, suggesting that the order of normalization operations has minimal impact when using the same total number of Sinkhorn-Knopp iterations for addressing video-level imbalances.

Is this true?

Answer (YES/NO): NO